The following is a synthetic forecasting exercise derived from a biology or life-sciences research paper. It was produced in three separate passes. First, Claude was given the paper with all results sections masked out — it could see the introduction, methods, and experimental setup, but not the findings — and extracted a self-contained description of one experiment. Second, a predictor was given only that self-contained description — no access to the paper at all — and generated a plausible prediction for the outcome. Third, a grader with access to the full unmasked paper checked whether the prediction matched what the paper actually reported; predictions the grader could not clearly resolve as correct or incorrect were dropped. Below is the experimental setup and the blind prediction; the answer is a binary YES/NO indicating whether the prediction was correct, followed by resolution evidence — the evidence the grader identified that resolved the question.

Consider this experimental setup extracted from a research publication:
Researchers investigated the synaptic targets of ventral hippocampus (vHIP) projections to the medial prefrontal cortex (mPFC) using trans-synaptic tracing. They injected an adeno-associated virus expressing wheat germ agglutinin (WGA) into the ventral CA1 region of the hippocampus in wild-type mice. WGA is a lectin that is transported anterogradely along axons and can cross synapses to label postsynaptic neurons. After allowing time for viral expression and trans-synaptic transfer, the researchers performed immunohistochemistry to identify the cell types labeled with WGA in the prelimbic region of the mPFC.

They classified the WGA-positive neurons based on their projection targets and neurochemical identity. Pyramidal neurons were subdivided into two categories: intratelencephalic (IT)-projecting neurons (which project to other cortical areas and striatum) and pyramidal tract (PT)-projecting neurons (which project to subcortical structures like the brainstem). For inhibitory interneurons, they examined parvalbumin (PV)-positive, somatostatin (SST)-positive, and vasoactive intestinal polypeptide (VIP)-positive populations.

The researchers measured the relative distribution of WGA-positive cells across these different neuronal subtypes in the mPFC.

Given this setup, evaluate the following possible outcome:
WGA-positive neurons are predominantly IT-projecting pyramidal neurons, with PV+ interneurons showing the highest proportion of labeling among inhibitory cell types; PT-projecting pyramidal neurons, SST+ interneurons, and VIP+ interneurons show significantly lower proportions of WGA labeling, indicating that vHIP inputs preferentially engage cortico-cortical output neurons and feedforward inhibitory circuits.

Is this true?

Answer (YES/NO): NO